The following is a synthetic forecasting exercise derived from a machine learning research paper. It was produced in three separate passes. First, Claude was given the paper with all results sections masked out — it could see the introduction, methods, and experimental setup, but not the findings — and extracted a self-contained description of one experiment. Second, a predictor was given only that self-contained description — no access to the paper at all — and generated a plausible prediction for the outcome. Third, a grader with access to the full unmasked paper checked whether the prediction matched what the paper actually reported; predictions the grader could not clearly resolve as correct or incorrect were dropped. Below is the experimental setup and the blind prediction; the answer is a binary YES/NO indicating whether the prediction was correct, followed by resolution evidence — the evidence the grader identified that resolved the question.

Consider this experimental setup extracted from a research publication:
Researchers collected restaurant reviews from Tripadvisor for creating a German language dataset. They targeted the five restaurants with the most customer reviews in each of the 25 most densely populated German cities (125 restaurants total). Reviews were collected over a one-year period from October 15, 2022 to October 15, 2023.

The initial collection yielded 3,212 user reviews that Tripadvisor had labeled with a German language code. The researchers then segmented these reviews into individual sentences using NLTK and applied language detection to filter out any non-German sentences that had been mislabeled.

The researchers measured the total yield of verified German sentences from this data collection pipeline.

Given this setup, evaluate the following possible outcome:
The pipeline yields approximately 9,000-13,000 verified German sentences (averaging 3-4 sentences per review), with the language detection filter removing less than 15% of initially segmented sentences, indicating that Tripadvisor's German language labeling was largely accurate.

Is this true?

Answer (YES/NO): YES